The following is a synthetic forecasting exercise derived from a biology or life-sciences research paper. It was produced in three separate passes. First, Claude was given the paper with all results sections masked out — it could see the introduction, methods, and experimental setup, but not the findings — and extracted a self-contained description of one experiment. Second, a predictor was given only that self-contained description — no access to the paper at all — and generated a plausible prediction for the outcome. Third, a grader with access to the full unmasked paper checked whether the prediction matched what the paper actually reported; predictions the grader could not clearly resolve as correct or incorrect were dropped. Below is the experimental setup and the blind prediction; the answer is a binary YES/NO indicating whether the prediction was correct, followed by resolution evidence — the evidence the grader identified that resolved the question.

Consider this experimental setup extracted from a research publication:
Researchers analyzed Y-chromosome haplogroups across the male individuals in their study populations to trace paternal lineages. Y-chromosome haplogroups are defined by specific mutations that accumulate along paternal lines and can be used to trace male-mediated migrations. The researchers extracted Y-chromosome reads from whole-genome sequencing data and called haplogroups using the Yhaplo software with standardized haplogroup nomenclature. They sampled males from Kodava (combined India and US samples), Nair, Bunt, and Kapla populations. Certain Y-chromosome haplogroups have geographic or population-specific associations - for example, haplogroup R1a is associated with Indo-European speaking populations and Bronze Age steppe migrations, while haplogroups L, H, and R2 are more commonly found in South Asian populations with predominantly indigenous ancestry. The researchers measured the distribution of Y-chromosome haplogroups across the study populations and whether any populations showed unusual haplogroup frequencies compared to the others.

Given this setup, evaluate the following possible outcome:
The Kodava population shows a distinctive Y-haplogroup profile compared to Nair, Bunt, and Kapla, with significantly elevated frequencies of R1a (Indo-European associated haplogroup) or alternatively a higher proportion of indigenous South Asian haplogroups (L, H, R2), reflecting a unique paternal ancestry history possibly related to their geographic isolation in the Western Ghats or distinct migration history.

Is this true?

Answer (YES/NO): NO